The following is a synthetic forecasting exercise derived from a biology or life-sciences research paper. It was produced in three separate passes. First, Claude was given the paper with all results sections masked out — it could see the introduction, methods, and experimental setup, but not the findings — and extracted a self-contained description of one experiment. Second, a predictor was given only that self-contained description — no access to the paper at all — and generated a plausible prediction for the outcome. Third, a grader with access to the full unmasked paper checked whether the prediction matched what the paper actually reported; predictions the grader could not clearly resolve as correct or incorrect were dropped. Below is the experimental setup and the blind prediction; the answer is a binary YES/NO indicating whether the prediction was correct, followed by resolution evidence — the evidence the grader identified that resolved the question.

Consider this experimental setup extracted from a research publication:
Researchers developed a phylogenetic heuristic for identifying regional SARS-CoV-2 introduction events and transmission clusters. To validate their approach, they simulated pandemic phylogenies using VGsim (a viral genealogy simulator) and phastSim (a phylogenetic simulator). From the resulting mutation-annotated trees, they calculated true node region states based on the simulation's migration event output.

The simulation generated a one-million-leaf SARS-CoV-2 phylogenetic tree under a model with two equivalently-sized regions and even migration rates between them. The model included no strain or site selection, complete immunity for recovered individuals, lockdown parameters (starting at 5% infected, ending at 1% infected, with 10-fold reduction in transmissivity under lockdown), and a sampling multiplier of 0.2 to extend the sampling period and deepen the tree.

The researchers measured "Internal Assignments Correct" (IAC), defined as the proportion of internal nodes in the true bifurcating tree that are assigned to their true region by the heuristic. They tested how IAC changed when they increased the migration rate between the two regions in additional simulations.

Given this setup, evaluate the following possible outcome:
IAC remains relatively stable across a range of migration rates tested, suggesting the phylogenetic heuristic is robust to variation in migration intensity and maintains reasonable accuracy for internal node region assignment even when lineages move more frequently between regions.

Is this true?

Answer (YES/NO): NO